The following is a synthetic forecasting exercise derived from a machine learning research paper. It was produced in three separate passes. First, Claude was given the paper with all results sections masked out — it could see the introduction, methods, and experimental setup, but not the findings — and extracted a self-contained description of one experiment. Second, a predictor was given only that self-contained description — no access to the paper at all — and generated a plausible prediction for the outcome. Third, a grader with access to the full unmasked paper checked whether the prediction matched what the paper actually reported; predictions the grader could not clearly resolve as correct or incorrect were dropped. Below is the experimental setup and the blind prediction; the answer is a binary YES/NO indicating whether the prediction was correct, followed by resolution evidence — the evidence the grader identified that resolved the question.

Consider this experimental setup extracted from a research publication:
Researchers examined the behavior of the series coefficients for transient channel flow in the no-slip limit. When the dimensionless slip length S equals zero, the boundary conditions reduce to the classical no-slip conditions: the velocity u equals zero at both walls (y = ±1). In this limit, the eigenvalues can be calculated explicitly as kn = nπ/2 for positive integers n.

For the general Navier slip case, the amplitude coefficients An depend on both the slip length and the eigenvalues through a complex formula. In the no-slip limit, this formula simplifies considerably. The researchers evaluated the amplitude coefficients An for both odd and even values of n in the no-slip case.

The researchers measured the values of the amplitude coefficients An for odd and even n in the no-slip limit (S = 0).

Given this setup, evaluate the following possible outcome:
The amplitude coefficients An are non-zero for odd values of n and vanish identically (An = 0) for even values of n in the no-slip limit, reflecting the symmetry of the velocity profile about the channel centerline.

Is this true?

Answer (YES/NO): YES